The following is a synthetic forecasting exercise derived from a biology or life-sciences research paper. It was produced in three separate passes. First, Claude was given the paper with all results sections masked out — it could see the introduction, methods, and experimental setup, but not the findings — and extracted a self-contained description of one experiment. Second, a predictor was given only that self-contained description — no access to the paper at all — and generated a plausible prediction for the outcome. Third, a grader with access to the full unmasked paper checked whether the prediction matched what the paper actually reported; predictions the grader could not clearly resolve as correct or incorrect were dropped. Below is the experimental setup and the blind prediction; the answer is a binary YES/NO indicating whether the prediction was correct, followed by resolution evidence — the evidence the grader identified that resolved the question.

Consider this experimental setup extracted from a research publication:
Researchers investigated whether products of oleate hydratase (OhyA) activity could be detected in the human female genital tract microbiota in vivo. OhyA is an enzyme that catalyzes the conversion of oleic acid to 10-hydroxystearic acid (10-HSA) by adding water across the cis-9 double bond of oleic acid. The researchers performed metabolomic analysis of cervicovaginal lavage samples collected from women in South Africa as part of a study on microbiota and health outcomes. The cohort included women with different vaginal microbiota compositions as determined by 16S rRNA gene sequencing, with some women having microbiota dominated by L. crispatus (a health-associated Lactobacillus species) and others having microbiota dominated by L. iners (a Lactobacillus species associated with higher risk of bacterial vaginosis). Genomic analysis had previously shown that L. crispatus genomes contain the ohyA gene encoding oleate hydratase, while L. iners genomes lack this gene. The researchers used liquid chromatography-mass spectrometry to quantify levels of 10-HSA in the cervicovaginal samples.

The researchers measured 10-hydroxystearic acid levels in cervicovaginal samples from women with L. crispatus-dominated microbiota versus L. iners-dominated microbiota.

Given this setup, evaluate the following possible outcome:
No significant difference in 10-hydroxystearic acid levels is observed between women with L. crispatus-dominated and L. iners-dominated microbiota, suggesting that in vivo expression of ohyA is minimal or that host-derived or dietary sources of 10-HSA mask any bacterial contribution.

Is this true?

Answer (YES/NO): NO